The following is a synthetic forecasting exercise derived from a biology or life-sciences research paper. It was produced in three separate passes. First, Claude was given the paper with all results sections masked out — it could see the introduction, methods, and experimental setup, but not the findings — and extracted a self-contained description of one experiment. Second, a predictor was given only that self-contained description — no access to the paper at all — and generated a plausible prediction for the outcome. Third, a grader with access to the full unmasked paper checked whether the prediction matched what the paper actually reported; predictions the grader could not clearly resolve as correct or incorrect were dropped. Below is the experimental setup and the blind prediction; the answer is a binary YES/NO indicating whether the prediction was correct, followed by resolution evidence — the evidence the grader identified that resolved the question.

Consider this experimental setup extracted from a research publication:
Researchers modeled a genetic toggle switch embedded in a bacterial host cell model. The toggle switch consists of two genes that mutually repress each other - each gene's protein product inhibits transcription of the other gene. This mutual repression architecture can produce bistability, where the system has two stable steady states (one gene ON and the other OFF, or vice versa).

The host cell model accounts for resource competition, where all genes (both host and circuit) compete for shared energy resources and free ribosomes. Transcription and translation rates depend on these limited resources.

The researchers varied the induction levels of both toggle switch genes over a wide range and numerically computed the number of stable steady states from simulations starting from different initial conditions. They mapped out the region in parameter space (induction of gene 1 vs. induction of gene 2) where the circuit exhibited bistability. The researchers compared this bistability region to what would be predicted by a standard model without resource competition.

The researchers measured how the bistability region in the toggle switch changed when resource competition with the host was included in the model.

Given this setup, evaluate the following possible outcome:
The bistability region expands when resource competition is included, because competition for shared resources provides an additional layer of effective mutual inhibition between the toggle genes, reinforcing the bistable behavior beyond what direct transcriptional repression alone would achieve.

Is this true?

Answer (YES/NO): NO